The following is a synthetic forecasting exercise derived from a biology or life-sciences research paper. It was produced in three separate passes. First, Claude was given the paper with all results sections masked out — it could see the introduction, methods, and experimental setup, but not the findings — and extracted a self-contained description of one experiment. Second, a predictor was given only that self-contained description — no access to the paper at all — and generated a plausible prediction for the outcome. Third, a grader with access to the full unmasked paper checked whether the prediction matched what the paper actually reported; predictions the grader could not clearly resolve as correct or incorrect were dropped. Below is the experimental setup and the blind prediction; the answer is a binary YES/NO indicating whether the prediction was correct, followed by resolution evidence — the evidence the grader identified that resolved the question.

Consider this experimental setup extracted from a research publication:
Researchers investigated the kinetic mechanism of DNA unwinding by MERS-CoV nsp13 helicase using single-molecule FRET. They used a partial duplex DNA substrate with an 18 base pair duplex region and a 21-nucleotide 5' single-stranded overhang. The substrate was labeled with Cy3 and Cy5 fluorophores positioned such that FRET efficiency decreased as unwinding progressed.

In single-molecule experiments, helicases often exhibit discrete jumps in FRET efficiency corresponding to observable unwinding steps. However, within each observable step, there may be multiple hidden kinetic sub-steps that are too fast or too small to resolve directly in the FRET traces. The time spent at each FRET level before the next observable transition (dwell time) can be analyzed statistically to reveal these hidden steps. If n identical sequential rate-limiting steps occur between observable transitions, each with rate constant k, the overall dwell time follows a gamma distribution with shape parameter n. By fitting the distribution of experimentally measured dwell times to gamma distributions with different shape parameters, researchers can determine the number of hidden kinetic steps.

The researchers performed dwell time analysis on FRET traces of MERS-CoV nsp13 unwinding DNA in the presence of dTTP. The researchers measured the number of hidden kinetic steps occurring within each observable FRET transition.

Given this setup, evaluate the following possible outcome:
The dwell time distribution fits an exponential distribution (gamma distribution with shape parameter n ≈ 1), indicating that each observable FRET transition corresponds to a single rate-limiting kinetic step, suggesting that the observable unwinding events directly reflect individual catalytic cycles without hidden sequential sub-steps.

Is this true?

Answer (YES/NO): NO